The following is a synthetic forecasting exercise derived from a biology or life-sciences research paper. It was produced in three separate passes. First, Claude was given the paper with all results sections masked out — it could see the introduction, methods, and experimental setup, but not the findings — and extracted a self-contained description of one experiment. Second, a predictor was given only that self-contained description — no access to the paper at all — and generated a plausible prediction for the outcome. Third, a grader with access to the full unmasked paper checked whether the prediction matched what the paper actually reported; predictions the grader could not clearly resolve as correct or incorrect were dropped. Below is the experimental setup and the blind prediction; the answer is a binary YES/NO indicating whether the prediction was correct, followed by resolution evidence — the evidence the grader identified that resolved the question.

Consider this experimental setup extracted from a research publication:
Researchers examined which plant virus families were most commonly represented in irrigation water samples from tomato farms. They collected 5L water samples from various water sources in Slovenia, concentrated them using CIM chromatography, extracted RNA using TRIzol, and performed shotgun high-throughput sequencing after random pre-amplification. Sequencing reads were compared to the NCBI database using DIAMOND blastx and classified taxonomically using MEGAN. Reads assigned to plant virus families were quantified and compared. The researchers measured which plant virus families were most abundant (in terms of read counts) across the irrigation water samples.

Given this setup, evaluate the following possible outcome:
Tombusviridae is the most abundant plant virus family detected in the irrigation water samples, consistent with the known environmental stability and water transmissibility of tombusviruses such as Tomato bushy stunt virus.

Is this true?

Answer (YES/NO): NO